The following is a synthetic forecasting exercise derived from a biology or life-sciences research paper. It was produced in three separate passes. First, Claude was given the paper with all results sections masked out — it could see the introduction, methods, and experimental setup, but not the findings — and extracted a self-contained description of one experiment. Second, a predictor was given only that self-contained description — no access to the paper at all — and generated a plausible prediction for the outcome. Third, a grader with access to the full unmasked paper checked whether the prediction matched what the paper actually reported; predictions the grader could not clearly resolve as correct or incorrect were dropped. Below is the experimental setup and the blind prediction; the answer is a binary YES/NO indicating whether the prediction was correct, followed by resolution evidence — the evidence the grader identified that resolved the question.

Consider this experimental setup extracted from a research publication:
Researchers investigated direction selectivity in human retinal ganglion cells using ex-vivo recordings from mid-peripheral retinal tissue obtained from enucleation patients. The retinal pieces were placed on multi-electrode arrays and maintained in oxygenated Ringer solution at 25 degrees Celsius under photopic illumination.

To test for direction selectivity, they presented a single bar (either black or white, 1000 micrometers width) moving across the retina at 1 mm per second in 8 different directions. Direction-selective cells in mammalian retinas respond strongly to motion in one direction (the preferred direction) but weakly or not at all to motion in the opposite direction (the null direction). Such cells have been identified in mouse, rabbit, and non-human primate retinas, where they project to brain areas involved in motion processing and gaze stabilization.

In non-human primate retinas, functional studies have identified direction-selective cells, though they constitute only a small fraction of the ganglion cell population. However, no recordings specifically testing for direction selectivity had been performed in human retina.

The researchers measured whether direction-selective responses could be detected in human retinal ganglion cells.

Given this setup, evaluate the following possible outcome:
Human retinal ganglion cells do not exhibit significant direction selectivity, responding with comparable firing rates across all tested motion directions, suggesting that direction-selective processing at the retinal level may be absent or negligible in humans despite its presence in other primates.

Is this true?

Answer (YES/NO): YES